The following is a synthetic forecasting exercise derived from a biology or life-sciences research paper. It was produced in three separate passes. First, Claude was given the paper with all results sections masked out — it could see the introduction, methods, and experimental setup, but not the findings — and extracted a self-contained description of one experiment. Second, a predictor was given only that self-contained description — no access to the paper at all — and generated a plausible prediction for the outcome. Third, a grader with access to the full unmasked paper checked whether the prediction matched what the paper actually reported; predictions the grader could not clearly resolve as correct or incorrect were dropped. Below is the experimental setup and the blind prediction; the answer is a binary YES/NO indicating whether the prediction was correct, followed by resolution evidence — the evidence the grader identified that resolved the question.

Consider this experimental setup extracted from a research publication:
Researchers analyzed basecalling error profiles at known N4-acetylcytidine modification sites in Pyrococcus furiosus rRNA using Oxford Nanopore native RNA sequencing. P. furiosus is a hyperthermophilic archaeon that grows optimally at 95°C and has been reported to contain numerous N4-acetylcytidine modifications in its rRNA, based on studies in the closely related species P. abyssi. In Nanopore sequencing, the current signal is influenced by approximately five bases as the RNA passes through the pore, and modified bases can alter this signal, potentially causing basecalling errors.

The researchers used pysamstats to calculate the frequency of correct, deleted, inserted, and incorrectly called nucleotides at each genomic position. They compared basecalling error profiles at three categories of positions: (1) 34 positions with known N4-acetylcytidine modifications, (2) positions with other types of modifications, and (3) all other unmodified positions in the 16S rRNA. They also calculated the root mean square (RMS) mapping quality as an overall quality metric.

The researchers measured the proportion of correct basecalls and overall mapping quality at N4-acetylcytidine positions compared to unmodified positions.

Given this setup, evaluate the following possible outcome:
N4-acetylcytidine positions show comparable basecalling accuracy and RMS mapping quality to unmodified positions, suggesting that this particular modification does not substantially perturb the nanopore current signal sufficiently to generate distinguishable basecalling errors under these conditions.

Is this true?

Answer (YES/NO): NO